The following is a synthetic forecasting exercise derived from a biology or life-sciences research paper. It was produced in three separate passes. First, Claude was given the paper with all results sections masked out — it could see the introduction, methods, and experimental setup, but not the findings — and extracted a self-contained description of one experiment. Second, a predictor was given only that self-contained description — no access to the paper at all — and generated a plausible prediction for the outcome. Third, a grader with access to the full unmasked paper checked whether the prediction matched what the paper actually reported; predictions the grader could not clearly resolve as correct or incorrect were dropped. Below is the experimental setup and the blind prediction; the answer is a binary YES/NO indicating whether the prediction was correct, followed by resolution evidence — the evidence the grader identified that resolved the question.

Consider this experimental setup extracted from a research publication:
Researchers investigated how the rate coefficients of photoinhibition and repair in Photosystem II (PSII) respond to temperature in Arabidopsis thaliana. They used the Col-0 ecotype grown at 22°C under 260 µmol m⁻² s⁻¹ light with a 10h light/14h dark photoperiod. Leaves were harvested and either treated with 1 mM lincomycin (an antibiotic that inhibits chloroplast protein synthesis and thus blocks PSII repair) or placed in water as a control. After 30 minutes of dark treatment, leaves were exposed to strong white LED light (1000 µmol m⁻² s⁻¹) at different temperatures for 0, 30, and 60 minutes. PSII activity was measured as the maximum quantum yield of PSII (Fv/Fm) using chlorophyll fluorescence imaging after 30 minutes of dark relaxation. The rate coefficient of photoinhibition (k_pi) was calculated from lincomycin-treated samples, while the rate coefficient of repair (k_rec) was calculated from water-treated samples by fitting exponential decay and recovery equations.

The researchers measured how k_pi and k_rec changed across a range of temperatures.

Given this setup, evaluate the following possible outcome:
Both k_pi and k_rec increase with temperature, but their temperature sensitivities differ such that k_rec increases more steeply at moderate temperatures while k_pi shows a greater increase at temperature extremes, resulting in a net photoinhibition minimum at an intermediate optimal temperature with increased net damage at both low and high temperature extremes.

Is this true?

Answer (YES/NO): NO